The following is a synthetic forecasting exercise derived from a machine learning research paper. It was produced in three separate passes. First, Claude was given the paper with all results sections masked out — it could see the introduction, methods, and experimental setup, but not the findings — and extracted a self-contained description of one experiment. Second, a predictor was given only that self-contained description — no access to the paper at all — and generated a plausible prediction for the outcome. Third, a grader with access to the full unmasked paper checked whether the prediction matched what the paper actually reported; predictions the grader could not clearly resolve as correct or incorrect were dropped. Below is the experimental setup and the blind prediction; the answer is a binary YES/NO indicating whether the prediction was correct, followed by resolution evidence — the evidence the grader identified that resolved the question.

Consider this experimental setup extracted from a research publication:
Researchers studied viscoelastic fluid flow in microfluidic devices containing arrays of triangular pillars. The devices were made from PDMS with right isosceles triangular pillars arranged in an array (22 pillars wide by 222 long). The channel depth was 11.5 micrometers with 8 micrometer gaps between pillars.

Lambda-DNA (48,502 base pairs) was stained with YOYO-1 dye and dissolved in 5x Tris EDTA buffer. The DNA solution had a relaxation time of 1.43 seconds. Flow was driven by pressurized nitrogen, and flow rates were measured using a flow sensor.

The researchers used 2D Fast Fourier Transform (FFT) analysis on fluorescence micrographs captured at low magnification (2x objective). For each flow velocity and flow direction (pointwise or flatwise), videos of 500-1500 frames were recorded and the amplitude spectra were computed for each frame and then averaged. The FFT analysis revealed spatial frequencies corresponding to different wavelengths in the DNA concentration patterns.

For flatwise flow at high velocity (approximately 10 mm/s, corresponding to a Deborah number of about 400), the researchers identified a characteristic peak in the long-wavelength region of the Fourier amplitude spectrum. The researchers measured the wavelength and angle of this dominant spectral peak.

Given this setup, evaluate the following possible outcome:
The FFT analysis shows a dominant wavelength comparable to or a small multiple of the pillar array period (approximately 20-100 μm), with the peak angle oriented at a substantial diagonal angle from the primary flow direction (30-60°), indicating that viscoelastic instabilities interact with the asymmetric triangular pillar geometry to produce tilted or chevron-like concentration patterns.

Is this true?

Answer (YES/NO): NO